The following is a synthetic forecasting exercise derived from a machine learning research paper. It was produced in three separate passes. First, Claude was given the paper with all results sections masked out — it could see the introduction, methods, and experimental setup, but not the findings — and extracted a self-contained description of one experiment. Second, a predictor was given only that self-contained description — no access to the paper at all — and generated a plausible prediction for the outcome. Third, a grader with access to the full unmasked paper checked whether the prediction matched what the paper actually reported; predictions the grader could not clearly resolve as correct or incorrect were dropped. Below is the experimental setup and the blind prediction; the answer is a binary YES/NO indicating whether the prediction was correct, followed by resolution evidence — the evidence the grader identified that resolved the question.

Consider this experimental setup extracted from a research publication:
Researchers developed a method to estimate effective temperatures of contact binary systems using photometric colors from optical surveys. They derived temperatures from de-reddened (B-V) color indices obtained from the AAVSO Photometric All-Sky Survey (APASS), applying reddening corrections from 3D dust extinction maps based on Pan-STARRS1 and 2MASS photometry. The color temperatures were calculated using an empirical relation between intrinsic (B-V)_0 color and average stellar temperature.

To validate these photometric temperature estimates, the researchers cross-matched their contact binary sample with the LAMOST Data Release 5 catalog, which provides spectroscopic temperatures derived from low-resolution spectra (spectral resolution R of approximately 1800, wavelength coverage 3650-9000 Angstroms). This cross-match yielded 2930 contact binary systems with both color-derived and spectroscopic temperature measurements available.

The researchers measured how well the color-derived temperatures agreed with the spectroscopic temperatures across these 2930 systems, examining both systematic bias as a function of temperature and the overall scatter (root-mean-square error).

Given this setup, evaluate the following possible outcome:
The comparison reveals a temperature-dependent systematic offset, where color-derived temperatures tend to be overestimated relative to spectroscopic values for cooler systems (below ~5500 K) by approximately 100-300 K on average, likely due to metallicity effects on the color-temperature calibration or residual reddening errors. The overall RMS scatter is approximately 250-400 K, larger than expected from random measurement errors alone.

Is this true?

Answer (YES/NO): NO